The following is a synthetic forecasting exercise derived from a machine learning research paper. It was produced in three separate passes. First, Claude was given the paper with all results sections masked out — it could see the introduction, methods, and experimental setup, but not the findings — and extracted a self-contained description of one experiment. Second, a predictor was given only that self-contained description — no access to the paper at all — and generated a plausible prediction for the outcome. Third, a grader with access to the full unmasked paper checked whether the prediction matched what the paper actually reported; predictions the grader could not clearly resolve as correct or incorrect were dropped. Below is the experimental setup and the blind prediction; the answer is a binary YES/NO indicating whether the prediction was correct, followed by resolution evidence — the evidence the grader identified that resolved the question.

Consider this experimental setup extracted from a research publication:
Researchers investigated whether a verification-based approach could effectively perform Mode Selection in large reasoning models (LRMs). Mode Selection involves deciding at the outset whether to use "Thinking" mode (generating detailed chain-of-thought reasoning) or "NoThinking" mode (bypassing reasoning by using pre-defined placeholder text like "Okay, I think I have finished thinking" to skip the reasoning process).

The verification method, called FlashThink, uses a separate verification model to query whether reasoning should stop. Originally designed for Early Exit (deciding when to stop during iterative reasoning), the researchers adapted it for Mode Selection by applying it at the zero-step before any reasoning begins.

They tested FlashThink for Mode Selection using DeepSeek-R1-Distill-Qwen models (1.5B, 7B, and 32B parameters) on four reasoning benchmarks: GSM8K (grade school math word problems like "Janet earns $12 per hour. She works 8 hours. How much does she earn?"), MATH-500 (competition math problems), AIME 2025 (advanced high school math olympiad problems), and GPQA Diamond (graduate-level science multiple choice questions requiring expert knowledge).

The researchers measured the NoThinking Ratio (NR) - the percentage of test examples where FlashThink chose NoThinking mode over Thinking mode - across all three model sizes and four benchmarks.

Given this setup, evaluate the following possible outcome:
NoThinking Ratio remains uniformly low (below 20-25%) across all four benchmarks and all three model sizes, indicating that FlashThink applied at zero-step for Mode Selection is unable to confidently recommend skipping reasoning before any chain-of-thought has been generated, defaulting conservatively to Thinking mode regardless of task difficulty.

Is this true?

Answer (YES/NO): YES